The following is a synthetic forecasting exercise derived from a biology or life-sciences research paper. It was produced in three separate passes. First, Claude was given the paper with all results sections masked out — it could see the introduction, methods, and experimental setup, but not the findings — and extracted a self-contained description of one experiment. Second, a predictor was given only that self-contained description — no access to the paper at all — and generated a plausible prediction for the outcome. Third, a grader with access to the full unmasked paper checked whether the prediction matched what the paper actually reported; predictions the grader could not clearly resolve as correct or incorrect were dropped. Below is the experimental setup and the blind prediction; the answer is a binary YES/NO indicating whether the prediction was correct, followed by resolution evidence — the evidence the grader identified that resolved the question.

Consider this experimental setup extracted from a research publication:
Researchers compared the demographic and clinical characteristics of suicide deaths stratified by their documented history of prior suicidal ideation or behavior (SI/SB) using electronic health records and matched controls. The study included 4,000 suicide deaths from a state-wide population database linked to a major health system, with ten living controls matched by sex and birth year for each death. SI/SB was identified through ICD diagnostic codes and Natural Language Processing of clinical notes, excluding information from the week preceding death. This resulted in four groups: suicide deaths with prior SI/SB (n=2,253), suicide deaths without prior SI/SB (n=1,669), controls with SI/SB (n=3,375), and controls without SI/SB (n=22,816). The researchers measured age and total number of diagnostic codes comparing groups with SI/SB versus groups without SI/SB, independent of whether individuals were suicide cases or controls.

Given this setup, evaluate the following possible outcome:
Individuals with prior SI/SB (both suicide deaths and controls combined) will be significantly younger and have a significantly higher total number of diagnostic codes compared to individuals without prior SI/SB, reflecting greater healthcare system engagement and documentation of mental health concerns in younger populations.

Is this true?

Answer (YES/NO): YES